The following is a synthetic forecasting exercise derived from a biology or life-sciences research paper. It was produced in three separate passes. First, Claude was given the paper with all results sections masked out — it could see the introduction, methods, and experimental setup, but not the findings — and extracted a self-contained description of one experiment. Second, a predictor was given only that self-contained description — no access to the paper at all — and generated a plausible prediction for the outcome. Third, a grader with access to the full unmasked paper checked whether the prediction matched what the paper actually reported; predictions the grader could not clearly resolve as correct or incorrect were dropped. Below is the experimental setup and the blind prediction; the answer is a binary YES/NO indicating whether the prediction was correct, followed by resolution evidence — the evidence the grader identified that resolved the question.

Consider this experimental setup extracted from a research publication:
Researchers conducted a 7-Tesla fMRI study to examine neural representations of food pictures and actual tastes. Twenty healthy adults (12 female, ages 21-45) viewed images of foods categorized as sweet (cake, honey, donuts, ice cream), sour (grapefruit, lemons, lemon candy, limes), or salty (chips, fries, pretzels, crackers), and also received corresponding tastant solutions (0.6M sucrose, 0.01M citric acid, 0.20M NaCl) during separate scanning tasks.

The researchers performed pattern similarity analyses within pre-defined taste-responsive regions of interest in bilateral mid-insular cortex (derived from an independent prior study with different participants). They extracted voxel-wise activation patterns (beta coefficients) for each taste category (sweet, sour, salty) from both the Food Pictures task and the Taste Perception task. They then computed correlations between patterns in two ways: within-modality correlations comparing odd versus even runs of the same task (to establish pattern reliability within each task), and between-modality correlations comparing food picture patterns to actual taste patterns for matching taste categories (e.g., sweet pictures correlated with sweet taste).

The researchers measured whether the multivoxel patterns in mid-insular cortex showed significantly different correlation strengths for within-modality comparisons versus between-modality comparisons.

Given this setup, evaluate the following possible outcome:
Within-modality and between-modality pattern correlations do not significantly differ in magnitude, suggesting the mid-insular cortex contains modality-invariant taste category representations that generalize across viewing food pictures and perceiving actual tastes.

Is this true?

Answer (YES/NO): NO